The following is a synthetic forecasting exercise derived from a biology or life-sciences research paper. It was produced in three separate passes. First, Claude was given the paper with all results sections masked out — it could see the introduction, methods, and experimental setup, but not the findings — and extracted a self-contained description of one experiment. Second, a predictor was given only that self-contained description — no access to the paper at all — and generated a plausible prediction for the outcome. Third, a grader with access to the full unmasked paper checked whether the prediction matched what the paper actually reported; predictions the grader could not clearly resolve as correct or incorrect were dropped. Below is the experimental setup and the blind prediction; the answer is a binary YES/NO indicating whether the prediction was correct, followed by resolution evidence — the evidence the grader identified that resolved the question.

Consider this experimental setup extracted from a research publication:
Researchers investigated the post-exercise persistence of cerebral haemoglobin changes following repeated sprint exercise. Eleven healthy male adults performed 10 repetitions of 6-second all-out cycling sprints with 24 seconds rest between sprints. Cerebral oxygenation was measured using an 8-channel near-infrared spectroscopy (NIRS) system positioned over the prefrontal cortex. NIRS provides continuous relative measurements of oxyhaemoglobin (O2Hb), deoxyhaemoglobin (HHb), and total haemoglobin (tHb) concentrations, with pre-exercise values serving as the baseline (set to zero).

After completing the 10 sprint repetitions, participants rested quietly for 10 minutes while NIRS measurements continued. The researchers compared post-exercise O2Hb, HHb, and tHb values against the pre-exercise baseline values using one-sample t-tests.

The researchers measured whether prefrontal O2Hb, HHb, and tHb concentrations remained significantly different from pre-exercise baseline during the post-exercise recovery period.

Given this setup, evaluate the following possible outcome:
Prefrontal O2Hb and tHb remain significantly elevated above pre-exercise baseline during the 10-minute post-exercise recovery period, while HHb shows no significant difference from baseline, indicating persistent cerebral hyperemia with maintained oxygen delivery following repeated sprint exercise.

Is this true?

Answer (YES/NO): NO